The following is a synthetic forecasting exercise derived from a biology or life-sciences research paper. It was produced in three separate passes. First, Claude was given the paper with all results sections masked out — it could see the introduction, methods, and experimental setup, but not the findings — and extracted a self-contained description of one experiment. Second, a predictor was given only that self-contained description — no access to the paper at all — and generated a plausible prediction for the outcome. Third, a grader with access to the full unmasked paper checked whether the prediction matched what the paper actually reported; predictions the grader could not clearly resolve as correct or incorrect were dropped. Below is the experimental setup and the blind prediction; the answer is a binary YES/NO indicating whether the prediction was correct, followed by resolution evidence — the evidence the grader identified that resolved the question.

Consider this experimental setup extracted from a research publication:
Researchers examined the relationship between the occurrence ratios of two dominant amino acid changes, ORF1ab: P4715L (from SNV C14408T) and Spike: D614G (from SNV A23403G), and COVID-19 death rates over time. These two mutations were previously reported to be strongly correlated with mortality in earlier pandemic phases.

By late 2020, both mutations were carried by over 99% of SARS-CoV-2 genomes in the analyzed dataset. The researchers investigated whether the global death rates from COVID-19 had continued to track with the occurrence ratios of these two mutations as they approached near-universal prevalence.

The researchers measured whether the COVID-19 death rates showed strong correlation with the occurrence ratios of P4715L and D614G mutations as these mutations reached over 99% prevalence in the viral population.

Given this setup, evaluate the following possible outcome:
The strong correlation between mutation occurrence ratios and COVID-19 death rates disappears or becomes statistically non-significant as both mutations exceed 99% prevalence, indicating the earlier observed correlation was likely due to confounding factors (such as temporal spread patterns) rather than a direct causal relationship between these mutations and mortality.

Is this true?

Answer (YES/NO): YES